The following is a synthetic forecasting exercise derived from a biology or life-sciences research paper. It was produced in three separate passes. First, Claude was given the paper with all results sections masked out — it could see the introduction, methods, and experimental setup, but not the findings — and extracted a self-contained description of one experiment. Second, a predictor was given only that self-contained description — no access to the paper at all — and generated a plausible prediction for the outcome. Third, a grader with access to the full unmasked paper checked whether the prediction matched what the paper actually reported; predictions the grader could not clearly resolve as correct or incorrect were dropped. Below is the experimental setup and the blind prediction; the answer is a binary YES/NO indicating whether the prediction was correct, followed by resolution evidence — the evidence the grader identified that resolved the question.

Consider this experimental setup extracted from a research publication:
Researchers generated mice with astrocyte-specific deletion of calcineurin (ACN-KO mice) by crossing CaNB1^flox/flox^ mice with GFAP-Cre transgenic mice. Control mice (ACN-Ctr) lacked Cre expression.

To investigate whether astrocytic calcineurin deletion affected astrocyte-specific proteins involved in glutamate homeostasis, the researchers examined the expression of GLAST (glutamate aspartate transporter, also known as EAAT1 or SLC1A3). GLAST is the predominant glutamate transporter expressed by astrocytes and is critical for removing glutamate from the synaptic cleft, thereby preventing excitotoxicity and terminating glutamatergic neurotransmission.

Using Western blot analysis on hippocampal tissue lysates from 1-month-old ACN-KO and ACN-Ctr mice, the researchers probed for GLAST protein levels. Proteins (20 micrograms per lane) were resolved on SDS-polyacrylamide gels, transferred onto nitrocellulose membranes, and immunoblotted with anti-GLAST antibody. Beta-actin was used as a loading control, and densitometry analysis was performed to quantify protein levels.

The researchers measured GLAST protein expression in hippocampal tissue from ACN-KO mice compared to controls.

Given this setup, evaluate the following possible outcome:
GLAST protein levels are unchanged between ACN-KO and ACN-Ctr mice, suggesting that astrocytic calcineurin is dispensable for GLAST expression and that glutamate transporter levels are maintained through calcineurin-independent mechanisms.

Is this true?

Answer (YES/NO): NO